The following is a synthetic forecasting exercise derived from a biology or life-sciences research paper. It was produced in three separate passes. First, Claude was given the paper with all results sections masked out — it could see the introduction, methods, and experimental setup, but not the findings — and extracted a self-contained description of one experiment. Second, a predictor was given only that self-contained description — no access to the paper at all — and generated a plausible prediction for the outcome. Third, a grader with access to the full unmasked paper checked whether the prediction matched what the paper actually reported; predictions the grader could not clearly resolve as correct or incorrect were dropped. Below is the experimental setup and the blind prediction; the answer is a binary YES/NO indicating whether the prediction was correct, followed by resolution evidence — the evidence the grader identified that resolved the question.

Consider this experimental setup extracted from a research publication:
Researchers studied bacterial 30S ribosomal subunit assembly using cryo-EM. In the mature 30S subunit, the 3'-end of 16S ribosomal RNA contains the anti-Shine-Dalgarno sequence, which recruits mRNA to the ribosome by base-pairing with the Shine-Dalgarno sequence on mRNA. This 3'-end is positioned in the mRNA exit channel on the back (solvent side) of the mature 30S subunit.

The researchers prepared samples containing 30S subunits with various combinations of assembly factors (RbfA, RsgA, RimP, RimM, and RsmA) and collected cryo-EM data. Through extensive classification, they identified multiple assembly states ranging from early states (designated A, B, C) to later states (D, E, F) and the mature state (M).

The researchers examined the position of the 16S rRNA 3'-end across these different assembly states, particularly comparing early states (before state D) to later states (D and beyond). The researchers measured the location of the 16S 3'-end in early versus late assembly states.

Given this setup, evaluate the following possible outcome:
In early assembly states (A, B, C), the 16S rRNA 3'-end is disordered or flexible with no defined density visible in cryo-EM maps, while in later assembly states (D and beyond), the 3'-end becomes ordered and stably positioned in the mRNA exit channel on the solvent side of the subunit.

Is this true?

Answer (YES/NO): NO